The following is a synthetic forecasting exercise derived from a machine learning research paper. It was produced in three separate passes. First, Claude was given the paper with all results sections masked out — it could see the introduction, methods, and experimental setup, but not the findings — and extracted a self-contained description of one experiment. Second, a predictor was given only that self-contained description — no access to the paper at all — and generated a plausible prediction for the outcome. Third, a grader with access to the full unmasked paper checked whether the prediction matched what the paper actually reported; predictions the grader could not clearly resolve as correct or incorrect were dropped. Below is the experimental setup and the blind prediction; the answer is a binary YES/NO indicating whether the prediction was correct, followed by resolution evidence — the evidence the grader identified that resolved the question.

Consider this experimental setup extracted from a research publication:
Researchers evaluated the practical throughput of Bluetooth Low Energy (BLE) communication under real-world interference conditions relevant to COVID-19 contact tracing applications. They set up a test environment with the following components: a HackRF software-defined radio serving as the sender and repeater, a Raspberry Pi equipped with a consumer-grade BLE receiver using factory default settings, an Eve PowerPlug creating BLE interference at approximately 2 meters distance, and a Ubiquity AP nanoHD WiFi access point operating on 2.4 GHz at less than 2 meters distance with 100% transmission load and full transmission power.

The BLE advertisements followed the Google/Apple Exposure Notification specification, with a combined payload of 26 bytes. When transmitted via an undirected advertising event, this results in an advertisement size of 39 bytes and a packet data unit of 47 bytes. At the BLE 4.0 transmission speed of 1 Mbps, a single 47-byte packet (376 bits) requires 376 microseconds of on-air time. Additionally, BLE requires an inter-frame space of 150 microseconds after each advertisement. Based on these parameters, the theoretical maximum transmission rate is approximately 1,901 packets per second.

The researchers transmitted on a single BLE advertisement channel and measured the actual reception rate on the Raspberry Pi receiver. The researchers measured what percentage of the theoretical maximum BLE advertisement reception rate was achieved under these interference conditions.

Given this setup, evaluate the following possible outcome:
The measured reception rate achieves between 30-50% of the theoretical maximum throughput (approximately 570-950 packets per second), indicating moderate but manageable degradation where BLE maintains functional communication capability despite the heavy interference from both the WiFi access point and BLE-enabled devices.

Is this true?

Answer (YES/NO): NO